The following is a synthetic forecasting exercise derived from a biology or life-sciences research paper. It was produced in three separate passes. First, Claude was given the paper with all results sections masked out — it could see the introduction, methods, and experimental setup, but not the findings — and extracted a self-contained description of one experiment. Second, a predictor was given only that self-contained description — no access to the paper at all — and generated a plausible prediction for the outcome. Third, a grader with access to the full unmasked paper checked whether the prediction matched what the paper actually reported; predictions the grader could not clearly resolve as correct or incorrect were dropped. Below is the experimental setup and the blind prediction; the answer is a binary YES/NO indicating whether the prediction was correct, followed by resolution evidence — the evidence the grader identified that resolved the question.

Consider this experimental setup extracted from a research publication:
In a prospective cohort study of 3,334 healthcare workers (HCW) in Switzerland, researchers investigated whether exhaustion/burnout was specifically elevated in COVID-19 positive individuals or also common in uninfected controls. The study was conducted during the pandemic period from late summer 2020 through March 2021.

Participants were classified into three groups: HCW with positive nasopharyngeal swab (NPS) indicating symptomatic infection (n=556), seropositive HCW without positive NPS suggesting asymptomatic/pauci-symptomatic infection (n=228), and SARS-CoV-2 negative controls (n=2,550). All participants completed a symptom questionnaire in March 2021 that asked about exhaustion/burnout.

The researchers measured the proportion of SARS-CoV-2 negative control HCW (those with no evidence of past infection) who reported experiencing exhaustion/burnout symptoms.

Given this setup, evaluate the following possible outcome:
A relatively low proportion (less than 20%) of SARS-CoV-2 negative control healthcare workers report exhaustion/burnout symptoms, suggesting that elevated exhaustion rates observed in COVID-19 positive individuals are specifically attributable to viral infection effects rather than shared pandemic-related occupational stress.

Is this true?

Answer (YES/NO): NO